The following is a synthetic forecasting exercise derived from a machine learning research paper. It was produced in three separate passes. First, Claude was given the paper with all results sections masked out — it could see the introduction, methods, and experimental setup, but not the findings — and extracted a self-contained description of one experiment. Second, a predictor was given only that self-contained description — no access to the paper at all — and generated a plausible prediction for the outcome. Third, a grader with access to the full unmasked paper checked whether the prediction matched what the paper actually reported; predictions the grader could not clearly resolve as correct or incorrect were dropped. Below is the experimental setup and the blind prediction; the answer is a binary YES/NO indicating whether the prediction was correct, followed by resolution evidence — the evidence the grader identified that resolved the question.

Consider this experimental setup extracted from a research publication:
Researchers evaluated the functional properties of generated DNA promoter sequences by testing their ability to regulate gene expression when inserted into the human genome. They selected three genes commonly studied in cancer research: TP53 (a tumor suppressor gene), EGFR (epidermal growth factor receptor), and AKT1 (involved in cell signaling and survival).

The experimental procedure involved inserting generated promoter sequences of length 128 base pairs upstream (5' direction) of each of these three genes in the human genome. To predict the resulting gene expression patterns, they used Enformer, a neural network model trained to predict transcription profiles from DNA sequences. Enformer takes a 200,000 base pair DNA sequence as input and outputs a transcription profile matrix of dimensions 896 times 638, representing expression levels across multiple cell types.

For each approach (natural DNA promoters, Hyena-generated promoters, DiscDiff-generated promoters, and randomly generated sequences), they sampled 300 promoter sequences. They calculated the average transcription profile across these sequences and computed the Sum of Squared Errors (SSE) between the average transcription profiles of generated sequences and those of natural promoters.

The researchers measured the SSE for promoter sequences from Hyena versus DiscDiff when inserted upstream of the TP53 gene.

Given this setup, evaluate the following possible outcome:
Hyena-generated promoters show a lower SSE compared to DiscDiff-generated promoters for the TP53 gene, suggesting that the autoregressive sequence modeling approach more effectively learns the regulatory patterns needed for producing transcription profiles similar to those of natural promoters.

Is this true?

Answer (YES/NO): YES